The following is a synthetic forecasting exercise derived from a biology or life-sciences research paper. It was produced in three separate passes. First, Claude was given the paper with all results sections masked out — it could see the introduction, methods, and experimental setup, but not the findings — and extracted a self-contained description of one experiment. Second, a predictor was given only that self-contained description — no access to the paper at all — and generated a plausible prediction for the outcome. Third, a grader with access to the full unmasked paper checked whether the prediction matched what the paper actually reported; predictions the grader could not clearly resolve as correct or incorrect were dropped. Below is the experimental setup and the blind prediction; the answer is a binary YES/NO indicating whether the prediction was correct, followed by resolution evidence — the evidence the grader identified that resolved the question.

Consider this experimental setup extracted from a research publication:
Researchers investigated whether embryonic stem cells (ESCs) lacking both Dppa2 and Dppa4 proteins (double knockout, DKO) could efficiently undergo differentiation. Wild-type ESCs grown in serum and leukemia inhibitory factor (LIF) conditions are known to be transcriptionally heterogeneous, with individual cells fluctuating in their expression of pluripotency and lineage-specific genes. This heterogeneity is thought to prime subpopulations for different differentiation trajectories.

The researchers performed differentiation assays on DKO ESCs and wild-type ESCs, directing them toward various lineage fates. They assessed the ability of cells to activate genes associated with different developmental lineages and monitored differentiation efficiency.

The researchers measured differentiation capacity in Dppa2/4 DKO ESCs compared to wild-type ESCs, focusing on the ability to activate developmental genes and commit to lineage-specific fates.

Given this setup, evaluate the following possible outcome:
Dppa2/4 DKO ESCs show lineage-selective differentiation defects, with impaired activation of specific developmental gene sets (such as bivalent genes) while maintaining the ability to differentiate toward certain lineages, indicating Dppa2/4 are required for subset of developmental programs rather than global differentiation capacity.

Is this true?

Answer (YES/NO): NO